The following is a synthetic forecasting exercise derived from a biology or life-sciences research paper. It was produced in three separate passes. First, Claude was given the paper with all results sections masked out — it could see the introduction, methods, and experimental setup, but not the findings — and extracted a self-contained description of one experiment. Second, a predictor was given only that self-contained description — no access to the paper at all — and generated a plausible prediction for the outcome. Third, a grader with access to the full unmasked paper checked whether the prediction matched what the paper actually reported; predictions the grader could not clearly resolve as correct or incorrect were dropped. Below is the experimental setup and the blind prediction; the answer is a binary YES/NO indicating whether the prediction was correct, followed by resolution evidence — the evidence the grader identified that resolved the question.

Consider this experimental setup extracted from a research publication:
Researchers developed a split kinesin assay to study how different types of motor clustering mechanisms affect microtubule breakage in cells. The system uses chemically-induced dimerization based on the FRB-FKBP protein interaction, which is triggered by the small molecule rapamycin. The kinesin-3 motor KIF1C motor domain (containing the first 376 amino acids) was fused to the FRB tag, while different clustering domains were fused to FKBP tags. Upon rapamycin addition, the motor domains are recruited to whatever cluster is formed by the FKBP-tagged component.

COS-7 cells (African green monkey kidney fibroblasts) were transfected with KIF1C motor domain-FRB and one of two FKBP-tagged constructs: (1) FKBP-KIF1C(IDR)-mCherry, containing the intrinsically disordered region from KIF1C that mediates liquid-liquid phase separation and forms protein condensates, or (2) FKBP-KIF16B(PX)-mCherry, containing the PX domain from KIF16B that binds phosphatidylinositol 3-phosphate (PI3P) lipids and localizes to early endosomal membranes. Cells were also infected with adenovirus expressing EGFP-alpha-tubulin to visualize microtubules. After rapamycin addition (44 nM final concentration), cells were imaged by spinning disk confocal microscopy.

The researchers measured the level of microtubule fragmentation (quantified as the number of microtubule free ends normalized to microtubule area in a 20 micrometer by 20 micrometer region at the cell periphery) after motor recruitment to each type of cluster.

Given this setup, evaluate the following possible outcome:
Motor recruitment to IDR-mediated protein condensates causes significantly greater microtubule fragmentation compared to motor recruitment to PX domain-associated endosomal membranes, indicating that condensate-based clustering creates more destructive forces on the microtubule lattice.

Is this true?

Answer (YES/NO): YES